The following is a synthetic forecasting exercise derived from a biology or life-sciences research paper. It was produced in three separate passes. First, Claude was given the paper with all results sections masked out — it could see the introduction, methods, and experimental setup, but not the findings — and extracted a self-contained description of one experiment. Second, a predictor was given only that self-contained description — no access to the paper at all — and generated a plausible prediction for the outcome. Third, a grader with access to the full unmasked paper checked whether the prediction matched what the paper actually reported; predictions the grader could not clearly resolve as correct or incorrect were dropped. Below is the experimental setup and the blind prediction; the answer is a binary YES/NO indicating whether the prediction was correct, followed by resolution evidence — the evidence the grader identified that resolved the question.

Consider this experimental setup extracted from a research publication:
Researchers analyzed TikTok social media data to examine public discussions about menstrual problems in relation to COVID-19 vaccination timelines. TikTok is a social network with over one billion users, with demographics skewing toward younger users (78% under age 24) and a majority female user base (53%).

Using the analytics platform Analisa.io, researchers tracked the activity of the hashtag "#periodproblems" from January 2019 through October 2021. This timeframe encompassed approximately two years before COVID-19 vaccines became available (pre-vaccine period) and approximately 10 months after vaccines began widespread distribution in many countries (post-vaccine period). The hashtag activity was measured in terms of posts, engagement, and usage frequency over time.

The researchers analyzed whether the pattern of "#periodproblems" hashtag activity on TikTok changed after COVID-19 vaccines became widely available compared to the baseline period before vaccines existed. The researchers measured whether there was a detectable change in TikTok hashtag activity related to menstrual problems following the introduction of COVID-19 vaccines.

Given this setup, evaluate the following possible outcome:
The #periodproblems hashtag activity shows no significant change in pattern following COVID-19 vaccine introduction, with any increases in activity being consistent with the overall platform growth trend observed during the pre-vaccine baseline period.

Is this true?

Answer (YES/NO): NO